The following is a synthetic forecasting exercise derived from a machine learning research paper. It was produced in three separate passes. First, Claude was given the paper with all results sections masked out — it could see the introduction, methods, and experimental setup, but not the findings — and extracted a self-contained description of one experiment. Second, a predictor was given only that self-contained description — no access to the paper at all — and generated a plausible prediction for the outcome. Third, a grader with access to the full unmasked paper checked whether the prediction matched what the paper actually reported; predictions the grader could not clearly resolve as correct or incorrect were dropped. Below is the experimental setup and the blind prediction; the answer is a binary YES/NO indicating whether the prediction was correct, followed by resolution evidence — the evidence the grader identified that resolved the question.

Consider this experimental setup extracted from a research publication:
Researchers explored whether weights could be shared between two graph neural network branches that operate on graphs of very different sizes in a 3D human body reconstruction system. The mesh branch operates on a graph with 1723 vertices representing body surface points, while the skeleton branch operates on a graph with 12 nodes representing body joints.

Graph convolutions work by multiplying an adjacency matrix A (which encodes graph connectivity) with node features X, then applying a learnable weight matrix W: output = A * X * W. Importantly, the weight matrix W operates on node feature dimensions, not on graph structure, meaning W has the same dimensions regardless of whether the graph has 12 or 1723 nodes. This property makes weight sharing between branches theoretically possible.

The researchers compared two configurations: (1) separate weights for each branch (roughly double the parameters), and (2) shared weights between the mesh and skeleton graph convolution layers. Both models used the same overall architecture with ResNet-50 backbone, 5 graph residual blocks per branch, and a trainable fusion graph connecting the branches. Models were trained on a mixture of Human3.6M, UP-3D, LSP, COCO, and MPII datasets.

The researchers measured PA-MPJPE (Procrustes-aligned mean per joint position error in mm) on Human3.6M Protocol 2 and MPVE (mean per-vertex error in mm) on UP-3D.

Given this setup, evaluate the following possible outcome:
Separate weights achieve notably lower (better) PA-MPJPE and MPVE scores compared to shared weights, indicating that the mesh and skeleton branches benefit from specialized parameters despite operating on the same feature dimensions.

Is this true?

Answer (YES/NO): NO